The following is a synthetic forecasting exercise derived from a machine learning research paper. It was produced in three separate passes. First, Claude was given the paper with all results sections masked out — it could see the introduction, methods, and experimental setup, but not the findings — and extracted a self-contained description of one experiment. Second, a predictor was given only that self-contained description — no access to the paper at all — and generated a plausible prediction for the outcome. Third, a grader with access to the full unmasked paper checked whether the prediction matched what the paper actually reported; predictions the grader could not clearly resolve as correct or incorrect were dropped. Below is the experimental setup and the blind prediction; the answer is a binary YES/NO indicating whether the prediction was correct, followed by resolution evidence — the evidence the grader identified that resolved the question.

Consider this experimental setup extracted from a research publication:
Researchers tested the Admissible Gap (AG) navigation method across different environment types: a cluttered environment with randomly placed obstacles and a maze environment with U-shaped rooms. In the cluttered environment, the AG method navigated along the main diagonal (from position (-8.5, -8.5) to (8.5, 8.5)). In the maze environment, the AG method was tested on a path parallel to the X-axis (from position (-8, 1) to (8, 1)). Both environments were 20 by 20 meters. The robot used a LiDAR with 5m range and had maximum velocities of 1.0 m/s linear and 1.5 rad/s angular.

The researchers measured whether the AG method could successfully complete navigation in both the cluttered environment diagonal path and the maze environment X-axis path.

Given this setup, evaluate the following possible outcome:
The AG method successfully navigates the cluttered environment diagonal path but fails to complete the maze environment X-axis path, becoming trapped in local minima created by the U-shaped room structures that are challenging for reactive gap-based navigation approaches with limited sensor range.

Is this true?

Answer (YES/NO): NO